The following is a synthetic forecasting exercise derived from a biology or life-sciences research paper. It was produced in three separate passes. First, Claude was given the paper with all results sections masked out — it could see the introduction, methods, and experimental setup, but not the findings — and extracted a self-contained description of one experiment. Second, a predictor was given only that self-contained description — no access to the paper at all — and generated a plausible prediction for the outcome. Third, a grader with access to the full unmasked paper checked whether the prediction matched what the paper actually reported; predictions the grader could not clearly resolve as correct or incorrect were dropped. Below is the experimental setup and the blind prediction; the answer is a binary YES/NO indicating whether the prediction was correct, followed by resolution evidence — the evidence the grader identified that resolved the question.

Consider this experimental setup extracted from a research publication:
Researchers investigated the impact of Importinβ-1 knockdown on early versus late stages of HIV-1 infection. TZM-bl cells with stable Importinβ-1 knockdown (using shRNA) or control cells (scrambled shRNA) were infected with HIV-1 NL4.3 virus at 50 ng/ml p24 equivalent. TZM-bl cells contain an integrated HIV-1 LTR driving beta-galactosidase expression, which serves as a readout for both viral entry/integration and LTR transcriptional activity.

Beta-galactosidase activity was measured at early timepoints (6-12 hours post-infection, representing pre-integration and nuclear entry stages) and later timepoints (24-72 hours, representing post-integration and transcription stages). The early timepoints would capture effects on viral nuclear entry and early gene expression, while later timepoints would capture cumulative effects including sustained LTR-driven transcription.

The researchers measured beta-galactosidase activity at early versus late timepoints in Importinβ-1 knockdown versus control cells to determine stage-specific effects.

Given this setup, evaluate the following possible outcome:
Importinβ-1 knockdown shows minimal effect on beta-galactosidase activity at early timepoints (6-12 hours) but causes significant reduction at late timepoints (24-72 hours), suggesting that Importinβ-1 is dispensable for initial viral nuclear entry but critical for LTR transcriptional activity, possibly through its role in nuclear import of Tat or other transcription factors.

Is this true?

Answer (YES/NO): NO